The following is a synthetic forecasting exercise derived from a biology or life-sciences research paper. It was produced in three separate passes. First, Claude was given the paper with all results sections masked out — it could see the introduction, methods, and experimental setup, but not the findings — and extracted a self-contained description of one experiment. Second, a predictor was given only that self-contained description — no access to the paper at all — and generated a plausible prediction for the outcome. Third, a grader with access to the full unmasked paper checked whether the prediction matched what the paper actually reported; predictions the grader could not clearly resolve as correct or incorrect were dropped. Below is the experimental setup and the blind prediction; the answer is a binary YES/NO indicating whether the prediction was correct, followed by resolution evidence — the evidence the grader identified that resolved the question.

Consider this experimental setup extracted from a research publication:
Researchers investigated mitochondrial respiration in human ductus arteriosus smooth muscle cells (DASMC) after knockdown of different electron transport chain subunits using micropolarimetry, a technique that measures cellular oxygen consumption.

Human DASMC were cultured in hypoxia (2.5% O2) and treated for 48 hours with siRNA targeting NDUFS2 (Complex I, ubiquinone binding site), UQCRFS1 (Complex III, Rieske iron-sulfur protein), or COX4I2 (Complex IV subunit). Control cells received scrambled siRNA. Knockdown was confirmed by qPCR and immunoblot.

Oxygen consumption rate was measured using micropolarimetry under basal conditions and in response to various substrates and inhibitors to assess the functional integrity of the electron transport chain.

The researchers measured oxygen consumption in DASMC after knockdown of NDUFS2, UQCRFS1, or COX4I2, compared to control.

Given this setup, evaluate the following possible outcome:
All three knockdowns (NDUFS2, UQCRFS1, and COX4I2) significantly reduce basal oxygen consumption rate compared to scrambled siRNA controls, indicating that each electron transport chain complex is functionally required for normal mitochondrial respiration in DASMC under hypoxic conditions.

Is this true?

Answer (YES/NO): NO